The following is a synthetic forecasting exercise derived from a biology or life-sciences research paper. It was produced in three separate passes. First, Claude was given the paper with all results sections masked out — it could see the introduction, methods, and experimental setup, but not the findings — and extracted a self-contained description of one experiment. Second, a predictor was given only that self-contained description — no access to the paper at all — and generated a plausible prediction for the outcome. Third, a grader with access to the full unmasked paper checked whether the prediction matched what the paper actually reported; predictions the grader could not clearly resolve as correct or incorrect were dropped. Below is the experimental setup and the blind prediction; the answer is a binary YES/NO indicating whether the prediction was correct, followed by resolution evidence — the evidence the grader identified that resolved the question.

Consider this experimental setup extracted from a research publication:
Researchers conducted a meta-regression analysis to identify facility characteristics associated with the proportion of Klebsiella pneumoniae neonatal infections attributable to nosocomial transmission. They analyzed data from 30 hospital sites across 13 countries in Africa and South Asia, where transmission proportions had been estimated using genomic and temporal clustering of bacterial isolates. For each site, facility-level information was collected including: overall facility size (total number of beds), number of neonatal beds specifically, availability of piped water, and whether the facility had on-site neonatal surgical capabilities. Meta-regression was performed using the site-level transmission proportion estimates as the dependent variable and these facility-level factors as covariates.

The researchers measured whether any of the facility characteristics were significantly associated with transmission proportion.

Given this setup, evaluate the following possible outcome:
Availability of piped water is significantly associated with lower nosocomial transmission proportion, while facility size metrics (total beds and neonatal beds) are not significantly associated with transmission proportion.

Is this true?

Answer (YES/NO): YES